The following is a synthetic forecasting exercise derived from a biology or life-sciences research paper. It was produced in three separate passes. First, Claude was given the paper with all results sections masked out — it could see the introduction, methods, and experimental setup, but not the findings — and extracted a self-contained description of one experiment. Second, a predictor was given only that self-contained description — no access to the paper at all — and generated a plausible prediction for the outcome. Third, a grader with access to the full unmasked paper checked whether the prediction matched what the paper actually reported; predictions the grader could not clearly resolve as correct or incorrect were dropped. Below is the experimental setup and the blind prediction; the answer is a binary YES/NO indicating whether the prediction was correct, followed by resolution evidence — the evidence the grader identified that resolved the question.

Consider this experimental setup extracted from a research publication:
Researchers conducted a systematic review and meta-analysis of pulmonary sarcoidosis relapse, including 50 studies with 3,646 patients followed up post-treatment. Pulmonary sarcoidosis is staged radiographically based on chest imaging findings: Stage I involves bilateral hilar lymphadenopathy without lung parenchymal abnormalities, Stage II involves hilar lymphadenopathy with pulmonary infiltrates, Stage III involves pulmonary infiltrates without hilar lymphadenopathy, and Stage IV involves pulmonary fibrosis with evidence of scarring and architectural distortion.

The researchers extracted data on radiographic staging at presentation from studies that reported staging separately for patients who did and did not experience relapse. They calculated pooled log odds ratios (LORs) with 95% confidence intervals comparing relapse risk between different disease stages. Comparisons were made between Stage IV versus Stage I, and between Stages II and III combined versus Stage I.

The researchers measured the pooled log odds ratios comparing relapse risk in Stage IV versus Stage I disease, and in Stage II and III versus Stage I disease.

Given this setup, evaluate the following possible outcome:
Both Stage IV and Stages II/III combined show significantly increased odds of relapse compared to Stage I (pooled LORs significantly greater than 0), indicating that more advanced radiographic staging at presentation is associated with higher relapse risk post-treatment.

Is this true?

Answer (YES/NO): YES